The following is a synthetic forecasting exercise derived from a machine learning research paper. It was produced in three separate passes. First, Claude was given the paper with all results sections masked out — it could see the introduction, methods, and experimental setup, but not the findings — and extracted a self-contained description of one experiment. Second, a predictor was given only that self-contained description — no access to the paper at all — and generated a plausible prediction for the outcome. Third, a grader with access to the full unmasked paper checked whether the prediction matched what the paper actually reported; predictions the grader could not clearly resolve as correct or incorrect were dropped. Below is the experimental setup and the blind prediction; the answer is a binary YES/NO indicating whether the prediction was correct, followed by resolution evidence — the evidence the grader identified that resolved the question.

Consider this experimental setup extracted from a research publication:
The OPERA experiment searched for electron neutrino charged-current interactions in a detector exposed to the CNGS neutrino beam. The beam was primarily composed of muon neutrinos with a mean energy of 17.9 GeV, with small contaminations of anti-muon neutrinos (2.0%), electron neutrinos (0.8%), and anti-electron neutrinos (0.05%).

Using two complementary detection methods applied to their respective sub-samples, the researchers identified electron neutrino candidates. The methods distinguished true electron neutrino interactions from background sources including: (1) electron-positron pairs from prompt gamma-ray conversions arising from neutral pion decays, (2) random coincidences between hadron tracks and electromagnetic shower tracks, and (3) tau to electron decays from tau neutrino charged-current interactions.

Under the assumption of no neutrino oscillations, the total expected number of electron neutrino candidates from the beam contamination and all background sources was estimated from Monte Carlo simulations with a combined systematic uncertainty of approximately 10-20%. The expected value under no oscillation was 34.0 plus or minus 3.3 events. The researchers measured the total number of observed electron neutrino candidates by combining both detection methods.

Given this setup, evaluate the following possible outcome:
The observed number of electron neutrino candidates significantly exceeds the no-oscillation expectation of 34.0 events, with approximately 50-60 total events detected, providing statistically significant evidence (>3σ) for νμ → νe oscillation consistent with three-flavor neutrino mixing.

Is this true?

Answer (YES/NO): NO